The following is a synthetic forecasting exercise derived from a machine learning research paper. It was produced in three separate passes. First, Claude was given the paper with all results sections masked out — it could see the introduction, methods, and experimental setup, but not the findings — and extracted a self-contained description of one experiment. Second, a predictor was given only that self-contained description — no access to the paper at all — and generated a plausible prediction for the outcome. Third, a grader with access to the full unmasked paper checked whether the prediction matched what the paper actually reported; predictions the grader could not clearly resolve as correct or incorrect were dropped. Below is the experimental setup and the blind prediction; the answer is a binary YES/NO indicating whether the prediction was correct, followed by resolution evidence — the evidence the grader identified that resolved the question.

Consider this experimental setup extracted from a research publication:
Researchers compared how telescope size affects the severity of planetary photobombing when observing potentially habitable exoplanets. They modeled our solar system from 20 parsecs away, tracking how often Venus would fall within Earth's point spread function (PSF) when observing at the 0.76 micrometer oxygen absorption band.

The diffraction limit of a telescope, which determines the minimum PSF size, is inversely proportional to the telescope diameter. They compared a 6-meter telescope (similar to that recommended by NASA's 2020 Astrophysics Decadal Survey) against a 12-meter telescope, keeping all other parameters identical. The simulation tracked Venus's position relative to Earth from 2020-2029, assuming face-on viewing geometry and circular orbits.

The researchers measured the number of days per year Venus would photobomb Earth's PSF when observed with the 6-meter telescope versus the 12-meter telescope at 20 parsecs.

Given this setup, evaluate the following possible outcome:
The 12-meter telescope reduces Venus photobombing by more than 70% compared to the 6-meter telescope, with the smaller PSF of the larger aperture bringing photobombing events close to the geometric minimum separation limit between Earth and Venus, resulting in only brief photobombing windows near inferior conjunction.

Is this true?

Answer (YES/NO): NO